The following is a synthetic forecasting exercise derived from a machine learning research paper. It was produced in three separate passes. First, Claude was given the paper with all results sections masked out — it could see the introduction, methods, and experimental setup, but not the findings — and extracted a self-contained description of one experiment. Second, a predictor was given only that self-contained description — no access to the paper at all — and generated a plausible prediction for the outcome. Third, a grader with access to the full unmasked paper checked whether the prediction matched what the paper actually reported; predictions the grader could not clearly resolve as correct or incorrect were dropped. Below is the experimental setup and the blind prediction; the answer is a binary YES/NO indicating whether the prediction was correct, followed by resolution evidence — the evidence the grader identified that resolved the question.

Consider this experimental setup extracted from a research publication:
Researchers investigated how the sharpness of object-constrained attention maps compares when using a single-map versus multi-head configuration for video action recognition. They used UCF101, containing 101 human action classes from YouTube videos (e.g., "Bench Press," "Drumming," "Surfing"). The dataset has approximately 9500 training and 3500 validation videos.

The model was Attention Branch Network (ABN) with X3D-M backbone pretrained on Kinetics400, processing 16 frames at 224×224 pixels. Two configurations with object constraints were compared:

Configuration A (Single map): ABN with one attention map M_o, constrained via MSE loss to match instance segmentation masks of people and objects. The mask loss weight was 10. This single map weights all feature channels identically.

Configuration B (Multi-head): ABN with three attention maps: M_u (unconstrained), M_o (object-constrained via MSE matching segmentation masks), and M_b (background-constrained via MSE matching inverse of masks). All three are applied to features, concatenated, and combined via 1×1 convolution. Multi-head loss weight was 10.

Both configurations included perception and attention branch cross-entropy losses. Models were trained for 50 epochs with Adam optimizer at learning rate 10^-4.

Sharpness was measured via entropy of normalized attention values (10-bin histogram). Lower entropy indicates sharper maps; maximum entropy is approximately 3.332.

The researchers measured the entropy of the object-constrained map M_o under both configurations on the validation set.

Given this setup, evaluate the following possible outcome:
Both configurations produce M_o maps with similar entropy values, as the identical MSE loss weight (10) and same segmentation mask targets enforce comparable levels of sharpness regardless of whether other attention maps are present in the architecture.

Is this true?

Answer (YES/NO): NO